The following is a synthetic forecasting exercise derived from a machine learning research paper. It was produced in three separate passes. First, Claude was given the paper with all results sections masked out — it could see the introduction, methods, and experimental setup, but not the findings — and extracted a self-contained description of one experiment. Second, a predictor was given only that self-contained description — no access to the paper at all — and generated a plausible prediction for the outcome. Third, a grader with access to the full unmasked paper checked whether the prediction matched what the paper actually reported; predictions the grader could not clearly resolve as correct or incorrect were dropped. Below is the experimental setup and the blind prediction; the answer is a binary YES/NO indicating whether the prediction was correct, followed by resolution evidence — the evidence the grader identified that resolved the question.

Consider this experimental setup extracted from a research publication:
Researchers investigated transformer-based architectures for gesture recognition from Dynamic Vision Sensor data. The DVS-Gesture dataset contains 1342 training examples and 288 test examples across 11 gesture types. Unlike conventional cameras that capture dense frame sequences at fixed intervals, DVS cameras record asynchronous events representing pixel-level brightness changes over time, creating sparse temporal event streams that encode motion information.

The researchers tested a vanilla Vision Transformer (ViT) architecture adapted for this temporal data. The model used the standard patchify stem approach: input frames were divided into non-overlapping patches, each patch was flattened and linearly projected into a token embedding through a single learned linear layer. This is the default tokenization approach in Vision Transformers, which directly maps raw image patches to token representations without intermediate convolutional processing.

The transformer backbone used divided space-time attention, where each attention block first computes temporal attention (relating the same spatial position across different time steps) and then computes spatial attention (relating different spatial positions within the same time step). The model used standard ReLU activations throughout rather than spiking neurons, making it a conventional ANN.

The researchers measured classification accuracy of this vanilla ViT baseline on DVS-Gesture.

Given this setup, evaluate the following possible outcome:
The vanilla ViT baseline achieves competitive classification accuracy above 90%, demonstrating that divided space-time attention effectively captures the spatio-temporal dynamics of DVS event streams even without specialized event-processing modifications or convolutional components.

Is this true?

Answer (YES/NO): NO